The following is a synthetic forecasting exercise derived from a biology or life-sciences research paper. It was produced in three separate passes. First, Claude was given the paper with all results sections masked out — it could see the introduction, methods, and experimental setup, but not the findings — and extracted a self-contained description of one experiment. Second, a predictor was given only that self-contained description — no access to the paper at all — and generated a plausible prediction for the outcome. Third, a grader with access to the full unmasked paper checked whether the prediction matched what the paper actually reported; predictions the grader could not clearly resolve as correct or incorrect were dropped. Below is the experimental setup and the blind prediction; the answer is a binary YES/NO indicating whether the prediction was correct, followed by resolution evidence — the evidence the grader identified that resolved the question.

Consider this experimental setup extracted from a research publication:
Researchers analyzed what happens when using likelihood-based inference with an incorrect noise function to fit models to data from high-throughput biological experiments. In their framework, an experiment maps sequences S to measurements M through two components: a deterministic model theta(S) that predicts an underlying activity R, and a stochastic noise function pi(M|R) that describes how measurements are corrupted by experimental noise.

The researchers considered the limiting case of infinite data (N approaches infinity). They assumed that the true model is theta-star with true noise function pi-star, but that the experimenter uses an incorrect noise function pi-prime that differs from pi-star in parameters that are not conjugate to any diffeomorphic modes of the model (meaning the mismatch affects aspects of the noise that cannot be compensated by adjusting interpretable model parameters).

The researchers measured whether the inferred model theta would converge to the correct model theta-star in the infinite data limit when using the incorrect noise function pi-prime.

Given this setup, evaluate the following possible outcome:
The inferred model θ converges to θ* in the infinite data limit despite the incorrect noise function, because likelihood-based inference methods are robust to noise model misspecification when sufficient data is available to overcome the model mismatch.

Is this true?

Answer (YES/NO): NO